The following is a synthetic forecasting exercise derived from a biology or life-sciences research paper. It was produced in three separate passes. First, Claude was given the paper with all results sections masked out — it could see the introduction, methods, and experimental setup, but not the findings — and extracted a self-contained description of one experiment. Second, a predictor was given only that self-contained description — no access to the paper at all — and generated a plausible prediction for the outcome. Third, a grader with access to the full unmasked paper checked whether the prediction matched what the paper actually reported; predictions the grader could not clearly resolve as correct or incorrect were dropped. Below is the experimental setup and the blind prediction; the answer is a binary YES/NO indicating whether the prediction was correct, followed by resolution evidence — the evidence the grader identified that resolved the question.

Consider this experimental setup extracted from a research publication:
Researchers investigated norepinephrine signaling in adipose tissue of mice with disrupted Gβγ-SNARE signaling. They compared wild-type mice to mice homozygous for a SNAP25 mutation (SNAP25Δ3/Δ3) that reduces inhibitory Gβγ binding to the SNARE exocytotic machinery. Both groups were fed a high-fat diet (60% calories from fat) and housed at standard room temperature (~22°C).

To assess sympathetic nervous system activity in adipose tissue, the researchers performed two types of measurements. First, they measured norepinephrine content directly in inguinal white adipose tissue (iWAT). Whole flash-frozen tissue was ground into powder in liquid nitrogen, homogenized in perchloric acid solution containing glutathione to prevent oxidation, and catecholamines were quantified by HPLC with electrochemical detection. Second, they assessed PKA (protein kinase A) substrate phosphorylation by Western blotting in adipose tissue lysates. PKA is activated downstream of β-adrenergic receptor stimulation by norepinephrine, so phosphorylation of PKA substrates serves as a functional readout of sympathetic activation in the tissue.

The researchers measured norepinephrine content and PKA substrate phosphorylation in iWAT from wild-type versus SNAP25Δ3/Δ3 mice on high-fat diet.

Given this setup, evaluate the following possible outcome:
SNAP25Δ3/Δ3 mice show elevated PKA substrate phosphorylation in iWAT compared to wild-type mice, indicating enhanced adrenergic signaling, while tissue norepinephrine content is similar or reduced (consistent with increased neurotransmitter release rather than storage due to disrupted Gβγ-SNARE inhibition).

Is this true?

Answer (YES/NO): NO